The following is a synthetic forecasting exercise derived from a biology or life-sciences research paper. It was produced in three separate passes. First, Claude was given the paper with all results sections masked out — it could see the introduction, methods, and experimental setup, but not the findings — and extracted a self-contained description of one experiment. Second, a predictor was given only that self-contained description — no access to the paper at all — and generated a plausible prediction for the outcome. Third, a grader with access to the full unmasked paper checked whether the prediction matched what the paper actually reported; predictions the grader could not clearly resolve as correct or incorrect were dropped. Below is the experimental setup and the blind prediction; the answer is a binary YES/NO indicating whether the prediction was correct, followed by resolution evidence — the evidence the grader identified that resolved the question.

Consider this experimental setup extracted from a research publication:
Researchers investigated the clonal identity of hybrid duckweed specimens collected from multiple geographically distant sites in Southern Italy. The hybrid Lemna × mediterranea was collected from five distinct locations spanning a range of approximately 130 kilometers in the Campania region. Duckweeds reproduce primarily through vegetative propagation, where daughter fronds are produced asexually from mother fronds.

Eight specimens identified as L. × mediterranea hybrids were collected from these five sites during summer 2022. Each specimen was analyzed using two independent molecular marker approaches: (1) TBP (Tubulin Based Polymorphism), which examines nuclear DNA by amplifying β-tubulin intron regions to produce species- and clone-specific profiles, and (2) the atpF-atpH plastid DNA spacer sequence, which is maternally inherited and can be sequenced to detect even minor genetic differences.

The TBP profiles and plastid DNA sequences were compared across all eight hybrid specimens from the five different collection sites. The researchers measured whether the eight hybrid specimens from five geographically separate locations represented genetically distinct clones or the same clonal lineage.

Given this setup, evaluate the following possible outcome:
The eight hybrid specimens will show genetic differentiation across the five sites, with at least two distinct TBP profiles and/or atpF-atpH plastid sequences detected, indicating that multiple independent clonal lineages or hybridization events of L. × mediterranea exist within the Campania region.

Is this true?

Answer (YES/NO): NO